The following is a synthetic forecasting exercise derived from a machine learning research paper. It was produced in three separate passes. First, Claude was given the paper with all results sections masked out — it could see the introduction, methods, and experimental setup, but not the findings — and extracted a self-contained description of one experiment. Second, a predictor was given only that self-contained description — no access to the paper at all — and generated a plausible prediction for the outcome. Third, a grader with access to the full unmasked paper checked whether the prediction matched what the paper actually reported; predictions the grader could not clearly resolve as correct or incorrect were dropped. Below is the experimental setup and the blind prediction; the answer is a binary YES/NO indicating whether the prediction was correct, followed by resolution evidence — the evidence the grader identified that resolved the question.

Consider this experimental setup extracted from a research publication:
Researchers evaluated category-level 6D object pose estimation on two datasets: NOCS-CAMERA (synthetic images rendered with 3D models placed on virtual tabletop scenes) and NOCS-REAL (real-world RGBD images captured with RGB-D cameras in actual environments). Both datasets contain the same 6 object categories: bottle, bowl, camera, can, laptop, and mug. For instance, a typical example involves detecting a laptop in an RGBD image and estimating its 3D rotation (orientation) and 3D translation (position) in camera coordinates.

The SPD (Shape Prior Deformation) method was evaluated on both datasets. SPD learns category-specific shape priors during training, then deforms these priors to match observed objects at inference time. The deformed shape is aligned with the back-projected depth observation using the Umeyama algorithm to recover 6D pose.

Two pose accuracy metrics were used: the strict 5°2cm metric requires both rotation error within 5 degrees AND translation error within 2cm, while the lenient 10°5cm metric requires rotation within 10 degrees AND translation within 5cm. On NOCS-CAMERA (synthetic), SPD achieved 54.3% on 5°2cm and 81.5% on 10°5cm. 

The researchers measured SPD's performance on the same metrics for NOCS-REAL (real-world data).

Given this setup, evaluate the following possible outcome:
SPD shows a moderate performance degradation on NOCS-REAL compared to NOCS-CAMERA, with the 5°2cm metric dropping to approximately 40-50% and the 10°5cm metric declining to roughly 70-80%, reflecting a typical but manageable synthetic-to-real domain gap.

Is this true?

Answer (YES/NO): NO